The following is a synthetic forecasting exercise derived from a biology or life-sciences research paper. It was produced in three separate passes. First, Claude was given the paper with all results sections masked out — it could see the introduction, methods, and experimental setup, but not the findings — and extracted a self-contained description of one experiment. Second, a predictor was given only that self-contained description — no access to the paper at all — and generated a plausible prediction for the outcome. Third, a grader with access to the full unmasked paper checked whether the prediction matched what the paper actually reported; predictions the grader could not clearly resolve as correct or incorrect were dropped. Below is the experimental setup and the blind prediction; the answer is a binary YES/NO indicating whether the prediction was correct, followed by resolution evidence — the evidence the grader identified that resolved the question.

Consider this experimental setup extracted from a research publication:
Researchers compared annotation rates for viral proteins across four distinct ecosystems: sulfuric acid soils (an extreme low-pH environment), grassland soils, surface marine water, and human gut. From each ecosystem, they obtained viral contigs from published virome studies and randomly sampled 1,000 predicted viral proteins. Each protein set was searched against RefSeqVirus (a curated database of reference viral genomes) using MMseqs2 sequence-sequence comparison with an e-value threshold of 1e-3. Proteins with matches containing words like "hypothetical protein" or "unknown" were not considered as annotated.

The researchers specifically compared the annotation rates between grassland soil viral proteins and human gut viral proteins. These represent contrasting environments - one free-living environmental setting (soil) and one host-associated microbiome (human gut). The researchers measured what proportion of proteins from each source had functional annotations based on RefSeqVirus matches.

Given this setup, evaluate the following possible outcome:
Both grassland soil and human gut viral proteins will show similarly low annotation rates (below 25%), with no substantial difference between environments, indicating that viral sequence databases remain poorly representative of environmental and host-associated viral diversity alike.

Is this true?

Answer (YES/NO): NO